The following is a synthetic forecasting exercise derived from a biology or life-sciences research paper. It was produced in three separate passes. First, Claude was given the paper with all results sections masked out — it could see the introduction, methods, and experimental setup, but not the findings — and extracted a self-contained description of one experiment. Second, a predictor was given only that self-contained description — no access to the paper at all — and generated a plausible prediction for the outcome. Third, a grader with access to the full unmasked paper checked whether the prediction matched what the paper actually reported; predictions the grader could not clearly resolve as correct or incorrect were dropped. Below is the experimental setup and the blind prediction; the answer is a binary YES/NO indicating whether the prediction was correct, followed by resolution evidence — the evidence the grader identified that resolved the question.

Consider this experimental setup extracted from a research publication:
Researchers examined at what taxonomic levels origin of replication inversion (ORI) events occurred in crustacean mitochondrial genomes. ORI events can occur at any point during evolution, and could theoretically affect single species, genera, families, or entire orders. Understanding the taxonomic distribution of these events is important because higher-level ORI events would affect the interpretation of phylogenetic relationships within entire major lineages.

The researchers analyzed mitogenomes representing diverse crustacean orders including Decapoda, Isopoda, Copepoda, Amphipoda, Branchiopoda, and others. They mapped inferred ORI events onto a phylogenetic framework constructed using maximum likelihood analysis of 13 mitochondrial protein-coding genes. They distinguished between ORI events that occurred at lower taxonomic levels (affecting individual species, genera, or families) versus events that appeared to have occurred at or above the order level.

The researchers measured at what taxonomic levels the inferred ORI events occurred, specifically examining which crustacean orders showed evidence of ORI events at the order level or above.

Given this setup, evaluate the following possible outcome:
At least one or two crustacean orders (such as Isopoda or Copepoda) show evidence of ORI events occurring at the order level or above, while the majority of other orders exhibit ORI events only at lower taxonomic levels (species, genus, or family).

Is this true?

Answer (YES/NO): YES